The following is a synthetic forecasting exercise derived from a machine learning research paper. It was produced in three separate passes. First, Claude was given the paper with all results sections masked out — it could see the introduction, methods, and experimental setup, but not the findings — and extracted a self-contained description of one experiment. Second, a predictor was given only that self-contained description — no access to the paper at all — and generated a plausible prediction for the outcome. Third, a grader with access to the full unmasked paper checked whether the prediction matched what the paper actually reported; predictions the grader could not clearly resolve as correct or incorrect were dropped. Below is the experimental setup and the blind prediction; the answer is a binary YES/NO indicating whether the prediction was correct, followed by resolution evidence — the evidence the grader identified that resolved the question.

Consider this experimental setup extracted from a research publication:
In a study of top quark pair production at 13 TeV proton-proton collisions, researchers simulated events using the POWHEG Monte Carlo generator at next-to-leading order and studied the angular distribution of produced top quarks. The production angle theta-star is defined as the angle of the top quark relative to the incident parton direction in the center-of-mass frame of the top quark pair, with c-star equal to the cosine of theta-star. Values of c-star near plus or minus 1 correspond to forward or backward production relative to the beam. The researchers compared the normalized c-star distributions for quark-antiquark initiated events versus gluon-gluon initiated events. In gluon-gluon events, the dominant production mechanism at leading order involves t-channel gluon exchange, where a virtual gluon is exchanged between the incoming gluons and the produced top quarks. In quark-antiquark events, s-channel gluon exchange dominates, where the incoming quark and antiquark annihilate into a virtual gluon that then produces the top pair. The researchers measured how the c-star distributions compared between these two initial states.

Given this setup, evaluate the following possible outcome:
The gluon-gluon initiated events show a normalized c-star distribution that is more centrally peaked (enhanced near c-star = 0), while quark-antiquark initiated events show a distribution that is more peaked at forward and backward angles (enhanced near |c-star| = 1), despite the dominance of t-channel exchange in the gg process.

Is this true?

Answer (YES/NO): NO